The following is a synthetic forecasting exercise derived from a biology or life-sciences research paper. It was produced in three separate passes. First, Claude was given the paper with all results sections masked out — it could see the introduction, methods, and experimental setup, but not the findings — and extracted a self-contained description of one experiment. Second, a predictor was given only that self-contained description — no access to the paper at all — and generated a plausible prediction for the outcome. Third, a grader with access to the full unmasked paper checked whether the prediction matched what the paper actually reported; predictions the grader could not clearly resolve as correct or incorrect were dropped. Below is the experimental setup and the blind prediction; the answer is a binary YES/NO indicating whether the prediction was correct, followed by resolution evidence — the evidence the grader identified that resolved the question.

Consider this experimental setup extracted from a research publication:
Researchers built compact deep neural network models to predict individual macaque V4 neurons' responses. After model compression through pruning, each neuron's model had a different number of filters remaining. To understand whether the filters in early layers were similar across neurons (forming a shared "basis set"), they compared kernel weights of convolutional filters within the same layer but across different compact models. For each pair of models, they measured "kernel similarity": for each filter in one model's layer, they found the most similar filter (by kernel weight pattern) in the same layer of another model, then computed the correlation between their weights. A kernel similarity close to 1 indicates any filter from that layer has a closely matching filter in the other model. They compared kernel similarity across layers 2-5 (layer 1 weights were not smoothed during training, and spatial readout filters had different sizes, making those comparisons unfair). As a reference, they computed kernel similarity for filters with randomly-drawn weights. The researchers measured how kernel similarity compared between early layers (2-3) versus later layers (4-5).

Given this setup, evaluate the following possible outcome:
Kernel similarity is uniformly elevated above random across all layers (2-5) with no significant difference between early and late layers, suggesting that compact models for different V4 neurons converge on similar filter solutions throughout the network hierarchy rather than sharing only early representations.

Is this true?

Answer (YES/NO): NO